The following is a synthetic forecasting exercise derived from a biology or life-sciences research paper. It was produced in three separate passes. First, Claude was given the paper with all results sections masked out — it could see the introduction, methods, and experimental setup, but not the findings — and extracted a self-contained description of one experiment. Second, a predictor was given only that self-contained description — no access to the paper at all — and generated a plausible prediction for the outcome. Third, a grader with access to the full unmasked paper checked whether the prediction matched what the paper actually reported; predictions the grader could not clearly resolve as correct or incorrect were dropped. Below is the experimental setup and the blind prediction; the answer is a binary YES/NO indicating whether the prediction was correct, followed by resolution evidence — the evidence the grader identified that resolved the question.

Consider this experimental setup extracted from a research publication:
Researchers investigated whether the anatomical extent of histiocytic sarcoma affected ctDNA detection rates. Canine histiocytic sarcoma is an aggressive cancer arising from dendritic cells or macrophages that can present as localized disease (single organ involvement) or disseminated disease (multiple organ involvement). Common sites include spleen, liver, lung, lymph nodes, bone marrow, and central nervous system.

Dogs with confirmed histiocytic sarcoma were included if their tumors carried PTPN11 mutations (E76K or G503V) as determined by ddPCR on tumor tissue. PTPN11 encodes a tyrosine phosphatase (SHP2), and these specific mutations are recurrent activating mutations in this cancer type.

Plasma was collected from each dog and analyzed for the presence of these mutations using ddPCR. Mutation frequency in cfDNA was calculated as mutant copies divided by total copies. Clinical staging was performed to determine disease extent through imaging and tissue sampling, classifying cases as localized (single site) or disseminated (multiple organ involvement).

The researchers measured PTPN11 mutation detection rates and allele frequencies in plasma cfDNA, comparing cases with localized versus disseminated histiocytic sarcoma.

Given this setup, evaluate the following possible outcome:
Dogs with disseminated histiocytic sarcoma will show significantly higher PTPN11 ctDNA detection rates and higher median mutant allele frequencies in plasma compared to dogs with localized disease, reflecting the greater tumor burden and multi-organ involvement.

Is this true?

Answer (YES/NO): NO